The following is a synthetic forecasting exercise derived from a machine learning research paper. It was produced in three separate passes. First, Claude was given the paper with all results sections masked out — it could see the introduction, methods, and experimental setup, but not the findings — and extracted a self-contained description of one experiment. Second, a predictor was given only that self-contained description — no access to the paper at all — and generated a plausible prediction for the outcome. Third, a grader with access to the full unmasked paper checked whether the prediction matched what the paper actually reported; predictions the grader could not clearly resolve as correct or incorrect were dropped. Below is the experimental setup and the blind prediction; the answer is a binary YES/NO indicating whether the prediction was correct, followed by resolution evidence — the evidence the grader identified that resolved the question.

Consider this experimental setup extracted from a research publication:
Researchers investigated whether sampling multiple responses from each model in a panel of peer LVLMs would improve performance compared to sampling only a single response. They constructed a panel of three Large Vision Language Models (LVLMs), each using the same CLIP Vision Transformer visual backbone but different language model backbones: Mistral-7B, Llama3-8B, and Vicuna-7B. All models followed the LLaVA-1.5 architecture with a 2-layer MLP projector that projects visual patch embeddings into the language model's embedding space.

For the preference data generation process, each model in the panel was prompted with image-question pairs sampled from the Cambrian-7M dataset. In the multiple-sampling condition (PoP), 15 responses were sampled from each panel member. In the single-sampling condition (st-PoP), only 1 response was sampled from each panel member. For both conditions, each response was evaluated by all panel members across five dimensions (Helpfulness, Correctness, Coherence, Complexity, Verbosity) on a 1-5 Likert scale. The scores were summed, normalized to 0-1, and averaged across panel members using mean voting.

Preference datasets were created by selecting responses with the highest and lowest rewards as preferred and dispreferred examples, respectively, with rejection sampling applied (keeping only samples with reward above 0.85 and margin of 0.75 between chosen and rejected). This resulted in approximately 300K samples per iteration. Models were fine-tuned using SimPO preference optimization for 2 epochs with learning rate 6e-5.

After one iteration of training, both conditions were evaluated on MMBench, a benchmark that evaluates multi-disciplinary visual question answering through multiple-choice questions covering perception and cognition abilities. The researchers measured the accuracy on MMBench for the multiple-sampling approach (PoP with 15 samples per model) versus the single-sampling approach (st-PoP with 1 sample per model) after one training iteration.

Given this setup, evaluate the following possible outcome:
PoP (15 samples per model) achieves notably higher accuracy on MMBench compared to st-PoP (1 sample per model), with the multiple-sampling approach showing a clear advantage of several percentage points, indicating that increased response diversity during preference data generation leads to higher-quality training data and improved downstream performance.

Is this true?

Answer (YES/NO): YES